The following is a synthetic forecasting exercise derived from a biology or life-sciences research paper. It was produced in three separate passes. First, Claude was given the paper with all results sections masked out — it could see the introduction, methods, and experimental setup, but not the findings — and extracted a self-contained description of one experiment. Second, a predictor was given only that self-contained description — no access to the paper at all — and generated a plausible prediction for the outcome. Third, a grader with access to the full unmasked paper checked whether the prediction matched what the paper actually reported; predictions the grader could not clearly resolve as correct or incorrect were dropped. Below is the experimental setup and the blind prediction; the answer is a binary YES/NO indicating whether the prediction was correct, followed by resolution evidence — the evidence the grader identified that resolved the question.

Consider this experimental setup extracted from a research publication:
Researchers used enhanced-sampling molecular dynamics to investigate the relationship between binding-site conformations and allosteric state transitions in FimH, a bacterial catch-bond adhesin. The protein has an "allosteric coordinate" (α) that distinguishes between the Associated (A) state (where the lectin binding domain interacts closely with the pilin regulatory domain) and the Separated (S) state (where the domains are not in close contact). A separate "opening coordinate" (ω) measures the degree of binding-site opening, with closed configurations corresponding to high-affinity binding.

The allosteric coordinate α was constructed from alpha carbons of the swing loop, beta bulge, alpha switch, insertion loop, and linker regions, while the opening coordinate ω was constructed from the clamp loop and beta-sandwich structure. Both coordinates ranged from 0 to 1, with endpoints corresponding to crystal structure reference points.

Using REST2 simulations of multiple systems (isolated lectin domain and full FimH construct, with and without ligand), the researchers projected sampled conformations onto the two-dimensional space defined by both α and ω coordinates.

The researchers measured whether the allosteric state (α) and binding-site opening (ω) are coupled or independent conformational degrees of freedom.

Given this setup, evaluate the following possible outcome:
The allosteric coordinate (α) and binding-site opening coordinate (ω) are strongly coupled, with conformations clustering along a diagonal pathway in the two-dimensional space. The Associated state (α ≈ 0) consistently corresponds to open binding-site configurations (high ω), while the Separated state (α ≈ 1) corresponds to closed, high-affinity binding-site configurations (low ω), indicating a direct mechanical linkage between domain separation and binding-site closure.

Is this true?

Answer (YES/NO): NO